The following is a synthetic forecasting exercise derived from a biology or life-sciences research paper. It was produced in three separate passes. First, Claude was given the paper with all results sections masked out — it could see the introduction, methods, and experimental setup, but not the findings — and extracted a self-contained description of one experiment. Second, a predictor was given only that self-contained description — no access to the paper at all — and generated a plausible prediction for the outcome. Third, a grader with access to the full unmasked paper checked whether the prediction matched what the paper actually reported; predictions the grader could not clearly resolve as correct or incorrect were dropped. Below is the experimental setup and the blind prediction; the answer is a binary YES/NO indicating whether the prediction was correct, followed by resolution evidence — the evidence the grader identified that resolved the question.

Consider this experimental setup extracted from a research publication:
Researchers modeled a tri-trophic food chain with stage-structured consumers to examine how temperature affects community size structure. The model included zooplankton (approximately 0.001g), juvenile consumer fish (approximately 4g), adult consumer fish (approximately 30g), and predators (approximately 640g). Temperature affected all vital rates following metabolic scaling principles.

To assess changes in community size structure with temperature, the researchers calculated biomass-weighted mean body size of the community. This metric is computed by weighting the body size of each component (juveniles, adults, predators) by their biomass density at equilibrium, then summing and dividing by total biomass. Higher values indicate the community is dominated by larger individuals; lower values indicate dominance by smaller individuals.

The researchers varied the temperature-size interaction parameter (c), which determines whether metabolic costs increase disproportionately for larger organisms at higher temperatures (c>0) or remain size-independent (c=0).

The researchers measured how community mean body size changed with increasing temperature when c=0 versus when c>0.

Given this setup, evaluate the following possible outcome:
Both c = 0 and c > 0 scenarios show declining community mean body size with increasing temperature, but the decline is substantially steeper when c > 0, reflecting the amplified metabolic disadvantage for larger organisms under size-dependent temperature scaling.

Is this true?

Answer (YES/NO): YES